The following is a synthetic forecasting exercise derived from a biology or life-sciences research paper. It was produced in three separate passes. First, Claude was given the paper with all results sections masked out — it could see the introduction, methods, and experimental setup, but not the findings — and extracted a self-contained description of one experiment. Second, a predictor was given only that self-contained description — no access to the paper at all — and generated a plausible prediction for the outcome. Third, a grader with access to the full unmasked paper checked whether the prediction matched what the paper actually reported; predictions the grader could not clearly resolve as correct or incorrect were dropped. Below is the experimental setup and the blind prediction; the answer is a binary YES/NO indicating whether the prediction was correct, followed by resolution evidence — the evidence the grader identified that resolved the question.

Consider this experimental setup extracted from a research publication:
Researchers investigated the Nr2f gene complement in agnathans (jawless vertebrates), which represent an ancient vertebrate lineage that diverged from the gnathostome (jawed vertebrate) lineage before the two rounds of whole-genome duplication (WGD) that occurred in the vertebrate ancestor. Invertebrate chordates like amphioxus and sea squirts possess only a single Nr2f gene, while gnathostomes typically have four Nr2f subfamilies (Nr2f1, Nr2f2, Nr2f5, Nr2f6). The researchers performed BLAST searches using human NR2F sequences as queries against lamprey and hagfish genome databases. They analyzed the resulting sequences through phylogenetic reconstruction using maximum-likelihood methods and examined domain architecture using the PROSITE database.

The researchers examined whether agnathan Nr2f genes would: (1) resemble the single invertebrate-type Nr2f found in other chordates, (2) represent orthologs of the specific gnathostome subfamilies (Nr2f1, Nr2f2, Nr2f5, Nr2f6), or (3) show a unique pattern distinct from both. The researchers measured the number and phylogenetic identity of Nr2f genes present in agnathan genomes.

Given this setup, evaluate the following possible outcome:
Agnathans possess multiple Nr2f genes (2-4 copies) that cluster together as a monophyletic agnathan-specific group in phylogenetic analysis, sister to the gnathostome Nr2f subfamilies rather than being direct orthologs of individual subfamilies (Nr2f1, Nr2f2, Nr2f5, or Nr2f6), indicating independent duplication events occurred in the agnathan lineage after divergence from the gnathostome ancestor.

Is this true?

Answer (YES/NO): YES